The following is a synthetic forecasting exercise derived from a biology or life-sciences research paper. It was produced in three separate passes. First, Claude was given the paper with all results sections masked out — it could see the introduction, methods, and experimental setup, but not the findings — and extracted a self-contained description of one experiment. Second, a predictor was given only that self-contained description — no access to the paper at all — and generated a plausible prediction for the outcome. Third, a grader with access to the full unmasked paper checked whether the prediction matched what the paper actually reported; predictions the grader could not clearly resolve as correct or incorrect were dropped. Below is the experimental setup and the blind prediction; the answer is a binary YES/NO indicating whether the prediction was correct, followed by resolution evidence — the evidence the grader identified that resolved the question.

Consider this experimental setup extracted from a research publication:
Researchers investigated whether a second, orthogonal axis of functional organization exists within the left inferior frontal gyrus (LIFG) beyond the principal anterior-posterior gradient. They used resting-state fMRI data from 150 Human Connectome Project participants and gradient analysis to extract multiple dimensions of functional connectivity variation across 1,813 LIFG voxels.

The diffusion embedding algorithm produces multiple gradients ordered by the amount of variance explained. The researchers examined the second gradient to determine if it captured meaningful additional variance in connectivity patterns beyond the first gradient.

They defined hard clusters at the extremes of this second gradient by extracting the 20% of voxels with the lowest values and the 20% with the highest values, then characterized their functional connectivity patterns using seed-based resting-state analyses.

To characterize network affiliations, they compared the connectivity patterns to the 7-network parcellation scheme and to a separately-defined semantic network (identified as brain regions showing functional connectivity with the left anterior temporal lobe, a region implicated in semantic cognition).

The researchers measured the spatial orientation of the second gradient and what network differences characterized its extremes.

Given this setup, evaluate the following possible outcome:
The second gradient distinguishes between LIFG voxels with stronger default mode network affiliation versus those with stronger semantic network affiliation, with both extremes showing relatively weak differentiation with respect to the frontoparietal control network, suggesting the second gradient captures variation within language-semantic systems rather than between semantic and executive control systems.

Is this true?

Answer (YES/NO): NO